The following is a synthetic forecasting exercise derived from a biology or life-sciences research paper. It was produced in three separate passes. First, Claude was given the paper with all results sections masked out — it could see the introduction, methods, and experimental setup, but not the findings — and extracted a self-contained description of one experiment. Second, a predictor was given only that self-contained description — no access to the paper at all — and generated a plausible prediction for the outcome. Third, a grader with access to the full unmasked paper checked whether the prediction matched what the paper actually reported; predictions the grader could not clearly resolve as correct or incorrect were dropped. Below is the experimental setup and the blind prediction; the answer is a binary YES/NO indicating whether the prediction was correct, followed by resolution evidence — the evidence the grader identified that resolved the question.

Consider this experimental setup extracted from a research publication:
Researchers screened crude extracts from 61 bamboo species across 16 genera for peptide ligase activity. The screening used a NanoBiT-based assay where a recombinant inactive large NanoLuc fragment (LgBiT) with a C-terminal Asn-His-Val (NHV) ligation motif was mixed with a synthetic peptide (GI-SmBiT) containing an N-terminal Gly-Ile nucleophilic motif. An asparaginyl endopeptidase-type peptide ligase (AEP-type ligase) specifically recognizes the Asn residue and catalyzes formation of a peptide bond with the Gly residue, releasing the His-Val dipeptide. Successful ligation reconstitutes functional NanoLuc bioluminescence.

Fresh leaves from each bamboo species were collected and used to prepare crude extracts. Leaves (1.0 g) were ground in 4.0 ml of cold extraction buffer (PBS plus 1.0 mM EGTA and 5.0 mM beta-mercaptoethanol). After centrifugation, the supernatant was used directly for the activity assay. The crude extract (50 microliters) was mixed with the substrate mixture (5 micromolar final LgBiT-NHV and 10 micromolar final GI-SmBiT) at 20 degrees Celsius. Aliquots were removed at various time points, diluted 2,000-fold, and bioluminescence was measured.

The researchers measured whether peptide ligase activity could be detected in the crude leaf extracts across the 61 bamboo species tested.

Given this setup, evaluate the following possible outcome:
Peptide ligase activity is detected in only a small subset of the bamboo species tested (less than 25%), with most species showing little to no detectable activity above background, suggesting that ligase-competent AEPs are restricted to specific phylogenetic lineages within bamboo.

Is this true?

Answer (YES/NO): NO